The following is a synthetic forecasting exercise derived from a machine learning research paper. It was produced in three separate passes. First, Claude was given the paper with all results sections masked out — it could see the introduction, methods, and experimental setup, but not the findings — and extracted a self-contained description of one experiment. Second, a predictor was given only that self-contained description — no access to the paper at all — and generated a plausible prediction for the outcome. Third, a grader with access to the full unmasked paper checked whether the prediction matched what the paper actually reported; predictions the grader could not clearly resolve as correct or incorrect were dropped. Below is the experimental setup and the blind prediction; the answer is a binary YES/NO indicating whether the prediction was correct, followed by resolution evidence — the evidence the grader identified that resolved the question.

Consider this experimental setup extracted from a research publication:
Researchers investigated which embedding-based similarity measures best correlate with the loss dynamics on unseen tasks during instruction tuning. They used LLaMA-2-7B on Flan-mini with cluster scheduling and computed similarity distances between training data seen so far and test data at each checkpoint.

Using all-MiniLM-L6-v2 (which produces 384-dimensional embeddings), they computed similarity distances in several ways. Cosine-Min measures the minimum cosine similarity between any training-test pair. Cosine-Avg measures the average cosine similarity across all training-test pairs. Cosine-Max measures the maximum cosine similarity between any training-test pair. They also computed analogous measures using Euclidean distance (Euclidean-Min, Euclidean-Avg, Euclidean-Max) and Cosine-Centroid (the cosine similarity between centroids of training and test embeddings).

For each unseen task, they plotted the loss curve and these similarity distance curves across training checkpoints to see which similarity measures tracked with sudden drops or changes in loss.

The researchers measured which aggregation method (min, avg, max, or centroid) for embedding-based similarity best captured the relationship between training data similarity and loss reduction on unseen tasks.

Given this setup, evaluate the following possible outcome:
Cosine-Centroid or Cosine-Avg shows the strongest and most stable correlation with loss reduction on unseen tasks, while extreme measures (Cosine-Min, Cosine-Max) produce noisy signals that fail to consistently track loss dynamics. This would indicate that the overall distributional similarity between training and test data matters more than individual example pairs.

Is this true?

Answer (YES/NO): NO